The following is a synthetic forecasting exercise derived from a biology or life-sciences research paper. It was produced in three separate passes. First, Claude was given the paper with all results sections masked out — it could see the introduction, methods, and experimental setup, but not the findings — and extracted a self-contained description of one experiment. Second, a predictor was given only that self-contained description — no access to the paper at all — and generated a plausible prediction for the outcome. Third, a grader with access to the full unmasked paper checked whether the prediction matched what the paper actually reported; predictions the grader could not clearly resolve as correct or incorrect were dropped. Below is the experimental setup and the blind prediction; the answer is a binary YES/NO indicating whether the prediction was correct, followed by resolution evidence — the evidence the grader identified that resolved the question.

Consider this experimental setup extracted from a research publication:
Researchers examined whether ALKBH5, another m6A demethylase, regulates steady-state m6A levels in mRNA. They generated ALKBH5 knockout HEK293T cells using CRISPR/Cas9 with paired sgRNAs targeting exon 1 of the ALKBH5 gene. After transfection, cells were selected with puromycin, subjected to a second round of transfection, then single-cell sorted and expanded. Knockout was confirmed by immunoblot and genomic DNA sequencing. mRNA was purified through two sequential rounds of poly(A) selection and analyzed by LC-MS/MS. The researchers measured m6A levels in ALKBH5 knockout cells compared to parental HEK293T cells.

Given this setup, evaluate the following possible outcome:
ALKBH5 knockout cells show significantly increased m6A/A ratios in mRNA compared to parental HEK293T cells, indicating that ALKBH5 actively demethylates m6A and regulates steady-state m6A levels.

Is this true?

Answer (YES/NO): NO